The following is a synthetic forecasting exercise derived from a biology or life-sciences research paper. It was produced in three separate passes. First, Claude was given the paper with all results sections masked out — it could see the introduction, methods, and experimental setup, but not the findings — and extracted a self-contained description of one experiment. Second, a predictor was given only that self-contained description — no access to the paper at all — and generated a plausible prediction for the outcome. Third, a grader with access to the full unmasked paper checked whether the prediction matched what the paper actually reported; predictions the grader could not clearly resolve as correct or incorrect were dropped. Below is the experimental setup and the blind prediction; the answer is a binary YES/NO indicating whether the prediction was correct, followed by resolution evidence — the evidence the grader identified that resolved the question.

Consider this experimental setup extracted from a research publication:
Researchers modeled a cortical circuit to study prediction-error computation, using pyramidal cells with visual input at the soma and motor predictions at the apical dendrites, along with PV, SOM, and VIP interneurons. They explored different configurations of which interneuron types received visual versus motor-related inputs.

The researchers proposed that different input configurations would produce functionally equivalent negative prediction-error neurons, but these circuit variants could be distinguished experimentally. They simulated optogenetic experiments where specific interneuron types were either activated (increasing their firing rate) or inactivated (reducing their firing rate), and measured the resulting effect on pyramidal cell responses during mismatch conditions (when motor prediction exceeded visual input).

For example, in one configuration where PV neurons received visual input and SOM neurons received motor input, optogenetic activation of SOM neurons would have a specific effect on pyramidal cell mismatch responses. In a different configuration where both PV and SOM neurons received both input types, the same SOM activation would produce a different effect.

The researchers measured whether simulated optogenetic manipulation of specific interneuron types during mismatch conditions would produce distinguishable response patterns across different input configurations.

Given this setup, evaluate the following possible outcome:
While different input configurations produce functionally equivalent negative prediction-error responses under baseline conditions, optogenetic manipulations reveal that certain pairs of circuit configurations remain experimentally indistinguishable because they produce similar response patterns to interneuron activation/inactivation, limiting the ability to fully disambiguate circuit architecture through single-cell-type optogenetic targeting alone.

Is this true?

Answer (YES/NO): NO